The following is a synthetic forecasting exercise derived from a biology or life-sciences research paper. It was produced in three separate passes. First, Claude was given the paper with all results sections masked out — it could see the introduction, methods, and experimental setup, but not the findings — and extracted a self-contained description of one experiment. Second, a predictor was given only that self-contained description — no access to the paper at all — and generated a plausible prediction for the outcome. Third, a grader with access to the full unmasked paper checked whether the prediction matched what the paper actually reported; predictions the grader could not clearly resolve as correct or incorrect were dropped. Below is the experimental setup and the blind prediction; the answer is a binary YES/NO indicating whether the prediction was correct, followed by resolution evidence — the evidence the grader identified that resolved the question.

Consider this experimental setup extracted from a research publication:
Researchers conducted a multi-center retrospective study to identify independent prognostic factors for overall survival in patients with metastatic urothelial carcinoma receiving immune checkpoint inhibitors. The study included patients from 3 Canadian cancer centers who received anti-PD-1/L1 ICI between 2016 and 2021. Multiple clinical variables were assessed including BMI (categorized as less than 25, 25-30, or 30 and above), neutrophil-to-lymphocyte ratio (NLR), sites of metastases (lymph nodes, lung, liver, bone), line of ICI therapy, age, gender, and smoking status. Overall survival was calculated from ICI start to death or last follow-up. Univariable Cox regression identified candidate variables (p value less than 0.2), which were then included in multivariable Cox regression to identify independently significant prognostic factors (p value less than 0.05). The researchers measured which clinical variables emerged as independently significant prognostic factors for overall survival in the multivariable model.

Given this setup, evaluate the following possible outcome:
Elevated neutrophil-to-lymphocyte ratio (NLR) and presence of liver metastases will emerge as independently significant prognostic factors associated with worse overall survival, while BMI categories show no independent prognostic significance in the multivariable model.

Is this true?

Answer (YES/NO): NO